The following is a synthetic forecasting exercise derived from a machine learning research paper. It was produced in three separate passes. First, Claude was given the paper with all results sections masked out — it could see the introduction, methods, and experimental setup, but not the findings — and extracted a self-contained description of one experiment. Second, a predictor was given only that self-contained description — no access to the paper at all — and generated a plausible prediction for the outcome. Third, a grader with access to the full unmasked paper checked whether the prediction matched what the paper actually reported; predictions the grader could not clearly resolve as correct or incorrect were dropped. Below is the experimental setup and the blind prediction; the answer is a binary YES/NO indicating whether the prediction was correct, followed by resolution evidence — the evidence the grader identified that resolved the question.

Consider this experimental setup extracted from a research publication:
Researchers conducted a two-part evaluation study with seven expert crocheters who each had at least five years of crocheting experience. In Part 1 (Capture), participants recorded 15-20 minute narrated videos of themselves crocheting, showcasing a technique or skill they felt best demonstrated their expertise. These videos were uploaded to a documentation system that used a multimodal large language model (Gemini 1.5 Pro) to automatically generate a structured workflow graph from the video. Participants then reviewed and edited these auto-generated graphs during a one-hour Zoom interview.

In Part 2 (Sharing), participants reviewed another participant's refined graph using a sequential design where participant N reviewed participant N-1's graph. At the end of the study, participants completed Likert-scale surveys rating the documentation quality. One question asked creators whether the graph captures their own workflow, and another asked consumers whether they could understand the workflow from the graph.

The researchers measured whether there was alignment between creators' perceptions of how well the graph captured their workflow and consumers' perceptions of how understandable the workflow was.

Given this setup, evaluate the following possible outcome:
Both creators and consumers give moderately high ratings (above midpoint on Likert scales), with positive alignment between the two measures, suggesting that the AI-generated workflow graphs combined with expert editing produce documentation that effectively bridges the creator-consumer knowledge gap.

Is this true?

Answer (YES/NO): NO